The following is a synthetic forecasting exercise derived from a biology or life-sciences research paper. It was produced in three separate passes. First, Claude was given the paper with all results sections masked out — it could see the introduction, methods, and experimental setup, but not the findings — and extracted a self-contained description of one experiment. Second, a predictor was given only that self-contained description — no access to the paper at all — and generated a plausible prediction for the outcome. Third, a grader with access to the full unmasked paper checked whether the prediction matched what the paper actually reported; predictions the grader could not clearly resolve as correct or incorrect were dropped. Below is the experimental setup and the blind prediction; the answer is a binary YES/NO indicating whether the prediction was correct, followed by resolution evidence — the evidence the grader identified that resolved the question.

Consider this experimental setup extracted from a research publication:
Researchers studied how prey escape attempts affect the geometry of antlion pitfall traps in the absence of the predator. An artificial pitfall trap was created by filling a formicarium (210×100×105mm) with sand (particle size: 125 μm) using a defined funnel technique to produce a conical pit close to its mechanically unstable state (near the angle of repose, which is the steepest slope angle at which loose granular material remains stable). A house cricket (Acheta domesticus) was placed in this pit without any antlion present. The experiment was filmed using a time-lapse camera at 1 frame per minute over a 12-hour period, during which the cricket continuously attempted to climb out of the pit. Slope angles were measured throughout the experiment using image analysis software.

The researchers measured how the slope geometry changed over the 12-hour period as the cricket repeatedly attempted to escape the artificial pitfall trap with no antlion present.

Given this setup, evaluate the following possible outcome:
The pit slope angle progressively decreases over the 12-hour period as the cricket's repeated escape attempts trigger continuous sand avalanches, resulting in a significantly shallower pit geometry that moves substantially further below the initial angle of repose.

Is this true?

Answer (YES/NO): YES